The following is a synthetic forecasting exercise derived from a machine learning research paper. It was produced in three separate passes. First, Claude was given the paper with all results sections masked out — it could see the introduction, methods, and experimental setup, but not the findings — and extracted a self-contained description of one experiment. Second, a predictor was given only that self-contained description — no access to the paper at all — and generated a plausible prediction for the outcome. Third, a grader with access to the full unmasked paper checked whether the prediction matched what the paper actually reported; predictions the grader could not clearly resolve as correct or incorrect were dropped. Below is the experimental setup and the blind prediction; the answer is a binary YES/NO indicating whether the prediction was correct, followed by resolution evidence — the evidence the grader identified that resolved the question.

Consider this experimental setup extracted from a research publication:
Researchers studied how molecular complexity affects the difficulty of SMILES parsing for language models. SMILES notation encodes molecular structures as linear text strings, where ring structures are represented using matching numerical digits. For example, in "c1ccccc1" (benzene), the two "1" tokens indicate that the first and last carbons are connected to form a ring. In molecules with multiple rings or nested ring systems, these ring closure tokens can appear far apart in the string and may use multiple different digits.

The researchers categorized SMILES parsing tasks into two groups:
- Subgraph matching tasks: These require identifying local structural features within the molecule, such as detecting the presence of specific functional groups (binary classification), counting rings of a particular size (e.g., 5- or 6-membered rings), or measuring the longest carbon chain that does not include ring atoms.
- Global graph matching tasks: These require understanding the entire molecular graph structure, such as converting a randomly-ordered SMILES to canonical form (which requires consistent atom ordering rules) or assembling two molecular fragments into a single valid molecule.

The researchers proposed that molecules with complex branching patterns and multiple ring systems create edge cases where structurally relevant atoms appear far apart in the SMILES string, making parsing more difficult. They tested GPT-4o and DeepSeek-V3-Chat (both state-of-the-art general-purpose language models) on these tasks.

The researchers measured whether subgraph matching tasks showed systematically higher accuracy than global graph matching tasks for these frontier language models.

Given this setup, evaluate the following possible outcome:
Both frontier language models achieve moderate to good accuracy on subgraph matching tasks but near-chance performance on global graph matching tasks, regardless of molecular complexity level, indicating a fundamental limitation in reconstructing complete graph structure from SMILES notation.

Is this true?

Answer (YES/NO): NO